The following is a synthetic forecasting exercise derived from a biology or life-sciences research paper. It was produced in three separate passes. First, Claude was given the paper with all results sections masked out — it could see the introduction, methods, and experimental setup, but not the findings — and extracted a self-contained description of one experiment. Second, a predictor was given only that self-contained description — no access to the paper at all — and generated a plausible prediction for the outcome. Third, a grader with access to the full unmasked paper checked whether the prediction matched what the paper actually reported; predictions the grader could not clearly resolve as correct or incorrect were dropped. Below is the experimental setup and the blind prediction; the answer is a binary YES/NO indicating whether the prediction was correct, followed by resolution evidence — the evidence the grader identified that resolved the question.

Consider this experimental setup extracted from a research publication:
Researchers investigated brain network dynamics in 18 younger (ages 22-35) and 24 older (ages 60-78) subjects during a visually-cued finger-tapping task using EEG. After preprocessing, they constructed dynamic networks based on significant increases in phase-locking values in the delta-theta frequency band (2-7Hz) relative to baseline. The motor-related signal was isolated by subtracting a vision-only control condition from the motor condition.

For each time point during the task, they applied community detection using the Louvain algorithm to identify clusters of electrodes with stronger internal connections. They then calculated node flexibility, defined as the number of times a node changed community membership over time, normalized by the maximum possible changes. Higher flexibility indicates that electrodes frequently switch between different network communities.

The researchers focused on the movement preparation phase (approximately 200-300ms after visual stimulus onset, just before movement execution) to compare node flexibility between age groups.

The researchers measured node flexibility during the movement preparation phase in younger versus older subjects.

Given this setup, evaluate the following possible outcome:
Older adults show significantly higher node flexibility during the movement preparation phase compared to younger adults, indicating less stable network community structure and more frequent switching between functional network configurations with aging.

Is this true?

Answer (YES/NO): NO